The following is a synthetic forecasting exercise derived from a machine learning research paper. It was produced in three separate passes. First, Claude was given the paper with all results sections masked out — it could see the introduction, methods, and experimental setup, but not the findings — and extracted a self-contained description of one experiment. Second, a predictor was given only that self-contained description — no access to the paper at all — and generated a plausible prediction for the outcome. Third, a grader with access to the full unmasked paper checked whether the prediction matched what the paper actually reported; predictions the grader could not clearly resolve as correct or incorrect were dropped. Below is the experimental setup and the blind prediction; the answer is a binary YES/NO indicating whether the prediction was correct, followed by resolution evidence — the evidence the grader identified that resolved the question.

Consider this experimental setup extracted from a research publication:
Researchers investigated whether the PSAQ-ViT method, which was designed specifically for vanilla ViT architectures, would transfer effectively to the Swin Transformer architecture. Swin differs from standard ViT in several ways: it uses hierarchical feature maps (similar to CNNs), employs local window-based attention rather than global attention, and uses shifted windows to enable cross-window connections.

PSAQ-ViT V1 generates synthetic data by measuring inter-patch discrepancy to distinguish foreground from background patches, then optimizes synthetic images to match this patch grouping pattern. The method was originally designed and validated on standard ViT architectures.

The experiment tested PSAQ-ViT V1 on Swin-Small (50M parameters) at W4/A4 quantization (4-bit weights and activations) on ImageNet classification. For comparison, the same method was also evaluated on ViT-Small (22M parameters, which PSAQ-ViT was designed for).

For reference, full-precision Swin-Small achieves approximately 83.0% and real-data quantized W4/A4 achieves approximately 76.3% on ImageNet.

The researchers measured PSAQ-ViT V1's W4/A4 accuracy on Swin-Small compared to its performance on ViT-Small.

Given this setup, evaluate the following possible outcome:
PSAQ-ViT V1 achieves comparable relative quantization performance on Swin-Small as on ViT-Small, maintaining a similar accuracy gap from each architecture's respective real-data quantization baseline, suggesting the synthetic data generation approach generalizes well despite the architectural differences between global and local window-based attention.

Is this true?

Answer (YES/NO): NO